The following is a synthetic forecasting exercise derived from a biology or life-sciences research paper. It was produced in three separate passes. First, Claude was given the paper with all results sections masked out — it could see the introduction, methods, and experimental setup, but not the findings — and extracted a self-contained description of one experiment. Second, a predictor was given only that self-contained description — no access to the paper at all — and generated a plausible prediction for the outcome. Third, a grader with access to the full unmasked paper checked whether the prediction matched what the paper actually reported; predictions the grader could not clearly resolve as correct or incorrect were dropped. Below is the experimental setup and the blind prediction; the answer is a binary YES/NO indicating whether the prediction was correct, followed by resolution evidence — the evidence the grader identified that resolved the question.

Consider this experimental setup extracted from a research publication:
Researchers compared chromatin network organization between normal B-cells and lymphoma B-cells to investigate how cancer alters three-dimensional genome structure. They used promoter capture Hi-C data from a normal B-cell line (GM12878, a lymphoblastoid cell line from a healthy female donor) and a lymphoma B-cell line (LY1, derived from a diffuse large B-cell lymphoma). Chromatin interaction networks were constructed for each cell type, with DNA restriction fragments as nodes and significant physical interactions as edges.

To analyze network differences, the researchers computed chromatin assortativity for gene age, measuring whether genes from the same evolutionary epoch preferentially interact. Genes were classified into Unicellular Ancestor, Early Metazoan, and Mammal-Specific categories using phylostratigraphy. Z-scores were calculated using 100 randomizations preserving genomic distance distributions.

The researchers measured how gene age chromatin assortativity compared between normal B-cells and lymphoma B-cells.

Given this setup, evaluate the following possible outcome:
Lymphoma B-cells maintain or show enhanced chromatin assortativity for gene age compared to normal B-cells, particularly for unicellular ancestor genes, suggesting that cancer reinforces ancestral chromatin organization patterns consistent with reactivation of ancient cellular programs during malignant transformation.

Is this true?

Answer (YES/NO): YES